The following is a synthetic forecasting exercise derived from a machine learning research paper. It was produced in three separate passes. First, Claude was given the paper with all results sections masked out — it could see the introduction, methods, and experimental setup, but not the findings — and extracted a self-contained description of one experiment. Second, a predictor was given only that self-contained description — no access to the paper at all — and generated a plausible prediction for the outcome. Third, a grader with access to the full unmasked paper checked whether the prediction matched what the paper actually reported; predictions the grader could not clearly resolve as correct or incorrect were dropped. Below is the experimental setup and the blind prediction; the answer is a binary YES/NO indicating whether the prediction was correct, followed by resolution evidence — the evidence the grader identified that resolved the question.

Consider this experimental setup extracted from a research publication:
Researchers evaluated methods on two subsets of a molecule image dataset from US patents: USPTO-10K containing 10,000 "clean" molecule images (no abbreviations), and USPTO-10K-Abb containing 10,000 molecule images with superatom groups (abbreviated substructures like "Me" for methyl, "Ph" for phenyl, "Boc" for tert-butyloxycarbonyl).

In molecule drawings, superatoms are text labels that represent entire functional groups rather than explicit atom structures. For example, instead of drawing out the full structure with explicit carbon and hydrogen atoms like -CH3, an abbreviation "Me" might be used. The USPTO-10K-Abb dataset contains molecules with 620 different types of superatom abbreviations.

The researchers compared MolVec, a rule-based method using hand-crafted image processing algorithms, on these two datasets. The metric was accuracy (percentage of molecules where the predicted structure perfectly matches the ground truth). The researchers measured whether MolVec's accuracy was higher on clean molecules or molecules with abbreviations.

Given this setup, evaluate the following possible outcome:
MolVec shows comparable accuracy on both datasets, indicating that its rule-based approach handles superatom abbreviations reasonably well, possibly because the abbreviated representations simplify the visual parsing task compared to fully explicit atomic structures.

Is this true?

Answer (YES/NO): NO